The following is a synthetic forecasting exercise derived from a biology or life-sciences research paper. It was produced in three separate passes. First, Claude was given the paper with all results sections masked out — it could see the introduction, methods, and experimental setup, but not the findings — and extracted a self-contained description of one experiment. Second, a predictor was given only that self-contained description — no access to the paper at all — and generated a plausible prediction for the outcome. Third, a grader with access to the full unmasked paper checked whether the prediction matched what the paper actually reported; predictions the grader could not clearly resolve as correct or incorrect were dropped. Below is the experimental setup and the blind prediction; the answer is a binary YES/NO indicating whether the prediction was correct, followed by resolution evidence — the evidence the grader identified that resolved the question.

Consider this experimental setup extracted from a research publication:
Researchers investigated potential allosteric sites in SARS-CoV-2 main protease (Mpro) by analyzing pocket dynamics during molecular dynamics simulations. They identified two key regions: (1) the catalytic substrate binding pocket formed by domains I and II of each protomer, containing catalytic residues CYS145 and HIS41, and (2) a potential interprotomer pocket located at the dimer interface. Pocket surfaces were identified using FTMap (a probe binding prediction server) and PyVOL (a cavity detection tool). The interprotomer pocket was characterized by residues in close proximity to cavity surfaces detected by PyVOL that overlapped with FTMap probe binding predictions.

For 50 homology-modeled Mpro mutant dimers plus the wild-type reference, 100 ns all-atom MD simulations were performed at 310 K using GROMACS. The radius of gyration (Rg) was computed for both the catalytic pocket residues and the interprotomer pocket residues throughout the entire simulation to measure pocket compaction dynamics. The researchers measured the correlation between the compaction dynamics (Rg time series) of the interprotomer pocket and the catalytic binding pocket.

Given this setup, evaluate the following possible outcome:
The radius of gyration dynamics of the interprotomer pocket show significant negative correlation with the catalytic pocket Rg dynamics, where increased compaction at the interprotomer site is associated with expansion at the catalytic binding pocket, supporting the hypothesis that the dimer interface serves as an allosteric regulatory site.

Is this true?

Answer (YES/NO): NO